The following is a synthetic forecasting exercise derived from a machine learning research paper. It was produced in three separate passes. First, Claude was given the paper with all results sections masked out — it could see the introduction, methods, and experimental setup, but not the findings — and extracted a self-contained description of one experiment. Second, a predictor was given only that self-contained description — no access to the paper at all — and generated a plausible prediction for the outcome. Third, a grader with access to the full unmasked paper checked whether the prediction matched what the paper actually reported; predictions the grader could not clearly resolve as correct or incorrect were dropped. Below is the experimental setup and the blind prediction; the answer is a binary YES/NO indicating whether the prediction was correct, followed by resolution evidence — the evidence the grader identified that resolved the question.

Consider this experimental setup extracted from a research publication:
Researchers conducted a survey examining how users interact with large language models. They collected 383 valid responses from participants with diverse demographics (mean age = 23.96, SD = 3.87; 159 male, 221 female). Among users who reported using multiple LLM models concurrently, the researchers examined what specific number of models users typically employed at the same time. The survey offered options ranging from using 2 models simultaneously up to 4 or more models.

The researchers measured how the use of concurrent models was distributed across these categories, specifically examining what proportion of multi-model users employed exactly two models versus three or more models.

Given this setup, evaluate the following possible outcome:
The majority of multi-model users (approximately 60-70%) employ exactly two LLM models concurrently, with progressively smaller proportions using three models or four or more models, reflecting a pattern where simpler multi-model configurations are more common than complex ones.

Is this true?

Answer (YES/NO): YES